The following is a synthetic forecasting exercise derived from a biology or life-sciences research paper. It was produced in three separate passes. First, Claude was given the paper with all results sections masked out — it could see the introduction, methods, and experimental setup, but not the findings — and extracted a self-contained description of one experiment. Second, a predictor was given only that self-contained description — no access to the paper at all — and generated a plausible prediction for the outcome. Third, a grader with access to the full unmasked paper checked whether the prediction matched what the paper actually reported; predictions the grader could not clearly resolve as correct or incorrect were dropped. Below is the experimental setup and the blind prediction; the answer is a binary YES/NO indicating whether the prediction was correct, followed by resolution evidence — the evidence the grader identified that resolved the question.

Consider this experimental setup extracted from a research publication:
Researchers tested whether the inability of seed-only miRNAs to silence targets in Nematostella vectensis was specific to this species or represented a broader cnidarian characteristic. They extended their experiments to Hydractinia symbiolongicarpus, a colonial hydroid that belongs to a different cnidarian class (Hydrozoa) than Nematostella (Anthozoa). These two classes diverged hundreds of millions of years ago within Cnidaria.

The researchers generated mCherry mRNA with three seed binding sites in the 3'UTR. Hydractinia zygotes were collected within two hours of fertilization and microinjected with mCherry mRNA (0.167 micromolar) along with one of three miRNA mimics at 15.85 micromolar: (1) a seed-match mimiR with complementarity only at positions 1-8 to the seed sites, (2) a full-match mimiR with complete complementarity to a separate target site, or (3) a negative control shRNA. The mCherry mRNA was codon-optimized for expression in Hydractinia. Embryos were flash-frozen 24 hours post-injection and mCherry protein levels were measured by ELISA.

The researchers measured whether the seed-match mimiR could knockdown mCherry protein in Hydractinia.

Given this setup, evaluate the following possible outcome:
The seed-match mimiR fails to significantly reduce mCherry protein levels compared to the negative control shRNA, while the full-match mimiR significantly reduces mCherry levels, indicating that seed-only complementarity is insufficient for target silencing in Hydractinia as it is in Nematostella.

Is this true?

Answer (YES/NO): YES